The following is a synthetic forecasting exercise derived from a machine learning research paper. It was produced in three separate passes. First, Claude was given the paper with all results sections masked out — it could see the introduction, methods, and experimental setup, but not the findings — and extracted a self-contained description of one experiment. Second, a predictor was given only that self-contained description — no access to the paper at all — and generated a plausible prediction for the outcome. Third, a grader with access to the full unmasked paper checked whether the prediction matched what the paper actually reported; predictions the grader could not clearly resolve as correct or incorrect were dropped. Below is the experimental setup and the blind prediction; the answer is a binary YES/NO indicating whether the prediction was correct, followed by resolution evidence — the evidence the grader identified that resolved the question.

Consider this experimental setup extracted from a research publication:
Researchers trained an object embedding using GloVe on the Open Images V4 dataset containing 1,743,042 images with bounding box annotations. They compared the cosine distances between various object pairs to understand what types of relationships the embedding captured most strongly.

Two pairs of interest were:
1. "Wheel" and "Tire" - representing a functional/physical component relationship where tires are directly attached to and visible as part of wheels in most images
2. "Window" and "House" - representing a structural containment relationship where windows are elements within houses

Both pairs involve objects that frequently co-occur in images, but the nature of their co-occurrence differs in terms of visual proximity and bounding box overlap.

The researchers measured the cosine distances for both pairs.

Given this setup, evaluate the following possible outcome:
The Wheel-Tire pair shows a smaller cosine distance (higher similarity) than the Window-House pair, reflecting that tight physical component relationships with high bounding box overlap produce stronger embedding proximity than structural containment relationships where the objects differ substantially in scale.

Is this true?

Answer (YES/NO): YES